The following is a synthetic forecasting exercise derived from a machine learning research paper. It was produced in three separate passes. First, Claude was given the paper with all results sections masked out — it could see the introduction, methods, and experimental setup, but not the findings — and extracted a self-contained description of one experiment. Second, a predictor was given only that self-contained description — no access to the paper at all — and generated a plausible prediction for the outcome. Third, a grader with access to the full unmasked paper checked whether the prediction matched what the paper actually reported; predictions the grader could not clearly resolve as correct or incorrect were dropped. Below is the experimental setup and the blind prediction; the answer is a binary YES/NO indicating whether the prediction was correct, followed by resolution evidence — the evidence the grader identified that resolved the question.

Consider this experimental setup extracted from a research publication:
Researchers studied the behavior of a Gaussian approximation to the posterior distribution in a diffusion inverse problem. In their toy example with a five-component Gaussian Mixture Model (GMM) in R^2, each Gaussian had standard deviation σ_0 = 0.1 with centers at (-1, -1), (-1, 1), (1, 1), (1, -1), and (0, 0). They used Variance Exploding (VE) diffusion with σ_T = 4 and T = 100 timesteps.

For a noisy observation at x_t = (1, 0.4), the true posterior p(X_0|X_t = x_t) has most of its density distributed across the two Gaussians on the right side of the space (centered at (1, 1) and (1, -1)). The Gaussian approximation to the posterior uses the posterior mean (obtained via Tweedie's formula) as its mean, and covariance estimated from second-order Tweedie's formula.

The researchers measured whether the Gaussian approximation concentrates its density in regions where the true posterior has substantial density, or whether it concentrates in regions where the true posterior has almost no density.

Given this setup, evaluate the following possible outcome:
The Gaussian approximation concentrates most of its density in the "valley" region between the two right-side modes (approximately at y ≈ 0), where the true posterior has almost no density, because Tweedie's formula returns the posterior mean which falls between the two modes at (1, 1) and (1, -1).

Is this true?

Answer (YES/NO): YES